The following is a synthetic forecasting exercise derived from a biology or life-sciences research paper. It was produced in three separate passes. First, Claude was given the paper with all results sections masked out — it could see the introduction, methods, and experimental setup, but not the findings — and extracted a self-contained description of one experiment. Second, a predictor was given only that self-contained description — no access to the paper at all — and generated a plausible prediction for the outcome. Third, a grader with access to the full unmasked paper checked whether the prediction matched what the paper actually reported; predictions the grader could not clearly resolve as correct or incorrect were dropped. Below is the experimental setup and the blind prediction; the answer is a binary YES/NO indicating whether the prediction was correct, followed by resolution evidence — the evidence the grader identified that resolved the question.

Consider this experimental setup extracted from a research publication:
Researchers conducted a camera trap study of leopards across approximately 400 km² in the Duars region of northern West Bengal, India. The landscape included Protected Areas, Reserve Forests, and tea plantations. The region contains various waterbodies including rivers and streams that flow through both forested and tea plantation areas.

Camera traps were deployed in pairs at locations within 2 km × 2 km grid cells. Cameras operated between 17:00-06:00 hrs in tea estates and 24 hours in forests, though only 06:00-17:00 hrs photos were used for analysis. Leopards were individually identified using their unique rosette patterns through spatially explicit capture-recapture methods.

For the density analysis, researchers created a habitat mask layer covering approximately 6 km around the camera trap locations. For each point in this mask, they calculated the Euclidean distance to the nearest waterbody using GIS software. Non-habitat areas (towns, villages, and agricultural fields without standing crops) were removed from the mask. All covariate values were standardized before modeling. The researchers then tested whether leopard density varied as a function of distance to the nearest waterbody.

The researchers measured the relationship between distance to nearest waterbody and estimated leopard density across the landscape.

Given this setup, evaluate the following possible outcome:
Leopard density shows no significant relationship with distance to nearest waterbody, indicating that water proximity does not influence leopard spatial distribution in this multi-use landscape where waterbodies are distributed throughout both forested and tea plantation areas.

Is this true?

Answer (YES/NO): YES